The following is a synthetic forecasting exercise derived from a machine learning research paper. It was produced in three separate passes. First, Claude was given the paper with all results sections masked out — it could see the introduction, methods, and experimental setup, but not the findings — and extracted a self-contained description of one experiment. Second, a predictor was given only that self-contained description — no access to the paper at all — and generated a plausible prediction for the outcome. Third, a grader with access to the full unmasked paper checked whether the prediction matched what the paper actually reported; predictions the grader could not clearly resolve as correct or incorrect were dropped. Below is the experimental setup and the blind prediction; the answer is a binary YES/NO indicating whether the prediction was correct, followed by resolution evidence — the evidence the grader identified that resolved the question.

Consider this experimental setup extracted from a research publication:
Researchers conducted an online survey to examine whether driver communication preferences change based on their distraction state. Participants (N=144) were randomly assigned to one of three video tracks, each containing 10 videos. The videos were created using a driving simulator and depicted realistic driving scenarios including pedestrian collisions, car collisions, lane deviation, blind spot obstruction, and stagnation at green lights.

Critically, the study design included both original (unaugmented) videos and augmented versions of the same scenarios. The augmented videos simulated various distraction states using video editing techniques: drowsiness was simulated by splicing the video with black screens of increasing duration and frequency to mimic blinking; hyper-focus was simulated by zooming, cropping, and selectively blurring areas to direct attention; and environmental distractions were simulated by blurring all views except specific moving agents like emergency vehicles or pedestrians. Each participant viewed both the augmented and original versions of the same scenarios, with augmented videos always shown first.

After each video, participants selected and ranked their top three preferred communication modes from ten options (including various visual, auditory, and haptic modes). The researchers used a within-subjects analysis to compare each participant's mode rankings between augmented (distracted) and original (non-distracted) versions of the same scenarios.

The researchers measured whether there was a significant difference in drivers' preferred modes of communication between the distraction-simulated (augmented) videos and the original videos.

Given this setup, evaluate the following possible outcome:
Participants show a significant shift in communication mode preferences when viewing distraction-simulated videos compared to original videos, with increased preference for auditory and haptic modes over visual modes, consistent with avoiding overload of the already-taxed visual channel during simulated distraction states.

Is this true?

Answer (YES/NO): NO